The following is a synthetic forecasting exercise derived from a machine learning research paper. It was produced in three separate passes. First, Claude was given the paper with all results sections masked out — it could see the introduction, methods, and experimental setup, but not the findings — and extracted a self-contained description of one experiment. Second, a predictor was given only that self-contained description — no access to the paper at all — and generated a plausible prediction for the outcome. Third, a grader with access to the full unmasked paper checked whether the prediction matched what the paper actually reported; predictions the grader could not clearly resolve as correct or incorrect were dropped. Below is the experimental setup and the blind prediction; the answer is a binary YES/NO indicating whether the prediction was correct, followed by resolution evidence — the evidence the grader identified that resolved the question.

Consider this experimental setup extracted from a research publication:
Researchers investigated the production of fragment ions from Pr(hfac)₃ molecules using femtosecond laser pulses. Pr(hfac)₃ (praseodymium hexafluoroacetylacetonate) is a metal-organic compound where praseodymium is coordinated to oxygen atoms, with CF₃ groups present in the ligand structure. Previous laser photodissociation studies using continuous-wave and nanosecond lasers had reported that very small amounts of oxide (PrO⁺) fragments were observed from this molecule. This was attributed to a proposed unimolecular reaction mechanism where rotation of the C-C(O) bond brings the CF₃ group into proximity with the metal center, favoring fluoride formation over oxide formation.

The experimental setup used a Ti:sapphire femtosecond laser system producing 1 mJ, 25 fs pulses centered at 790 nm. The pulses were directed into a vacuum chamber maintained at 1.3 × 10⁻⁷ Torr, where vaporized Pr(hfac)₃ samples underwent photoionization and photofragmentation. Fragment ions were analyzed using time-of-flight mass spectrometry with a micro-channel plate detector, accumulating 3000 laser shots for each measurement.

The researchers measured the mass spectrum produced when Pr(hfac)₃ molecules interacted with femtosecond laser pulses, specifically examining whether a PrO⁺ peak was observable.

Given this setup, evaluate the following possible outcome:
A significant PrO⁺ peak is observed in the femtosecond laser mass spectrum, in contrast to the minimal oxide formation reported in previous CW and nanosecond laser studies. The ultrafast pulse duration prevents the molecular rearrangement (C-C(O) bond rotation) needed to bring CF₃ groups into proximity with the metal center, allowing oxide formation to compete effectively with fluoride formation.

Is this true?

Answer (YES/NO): YES